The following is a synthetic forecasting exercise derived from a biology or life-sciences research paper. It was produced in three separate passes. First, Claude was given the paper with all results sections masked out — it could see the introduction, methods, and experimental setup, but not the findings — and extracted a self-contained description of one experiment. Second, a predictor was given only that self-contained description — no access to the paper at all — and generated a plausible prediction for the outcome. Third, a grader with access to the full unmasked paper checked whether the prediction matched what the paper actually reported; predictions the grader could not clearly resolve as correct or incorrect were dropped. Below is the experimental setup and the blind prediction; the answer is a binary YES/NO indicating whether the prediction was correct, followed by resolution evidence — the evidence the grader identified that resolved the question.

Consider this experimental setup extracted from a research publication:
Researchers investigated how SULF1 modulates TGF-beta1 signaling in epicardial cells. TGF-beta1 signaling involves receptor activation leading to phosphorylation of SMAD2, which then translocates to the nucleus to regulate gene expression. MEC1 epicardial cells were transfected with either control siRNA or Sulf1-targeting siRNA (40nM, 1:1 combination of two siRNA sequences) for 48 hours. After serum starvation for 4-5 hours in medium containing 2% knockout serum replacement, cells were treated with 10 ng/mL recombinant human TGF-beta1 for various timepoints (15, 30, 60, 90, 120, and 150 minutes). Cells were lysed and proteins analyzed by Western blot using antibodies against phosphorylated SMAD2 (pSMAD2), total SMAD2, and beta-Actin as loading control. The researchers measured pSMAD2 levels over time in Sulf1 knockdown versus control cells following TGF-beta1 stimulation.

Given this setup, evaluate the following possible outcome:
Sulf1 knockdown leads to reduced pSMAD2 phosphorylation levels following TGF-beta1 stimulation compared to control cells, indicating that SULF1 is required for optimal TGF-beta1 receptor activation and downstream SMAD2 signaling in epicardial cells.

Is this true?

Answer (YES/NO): NO